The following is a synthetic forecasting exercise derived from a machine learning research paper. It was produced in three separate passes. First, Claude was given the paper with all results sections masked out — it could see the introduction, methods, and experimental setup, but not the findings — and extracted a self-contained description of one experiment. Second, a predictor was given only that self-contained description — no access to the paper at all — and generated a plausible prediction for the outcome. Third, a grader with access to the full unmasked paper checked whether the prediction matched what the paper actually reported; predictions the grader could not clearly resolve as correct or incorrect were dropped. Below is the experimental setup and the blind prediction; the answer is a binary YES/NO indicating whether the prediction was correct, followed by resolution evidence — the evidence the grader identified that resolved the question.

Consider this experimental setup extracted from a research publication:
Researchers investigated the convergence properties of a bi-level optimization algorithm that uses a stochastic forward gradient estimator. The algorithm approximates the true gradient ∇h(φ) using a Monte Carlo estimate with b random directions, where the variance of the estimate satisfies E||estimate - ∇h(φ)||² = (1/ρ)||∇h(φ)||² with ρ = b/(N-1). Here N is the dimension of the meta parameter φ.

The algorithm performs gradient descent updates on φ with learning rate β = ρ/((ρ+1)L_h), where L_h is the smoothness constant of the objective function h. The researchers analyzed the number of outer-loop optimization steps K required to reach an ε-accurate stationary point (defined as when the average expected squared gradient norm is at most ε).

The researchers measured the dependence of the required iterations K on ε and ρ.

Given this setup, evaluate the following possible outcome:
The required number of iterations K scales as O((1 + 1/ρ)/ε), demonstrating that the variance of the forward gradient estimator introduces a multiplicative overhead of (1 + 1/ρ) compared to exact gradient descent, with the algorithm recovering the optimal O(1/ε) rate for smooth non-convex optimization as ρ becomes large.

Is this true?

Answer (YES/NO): NO